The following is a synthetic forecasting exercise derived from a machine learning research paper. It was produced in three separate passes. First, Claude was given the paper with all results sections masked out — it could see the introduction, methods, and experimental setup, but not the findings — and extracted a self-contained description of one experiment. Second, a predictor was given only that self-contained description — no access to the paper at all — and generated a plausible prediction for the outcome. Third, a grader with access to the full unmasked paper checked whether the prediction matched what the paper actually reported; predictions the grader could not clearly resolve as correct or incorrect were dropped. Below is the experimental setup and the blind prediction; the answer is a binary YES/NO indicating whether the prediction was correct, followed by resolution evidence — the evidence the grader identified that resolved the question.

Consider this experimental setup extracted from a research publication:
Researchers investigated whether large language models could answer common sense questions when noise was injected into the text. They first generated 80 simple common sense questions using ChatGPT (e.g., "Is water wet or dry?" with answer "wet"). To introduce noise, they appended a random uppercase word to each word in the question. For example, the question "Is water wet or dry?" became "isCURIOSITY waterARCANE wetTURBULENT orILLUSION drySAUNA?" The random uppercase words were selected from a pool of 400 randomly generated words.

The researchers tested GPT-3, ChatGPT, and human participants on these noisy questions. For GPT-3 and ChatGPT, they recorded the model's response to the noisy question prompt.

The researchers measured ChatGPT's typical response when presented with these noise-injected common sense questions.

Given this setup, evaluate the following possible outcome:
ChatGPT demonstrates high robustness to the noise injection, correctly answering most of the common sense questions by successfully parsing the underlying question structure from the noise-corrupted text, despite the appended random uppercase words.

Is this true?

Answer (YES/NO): NO